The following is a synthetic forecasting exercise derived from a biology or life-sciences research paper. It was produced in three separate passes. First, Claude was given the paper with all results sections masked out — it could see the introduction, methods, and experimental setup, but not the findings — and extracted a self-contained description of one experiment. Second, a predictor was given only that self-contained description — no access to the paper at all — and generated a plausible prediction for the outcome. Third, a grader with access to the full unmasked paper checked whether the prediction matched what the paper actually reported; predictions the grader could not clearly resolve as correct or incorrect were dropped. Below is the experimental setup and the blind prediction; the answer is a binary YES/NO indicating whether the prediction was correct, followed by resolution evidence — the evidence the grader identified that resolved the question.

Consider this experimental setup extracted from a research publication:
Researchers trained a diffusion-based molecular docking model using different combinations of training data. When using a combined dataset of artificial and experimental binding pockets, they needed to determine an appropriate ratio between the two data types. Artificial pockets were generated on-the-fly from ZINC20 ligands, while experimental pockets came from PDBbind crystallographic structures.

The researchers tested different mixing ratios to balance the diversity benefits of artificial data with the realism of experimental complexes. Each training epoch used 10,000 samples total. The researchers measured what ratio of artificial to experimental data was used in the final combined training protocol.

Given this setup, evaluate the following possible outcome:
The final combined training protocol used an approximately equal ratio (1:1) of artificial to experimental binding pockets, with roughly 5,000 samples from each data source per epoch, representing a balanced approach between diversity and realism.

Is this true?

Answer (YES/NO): NO